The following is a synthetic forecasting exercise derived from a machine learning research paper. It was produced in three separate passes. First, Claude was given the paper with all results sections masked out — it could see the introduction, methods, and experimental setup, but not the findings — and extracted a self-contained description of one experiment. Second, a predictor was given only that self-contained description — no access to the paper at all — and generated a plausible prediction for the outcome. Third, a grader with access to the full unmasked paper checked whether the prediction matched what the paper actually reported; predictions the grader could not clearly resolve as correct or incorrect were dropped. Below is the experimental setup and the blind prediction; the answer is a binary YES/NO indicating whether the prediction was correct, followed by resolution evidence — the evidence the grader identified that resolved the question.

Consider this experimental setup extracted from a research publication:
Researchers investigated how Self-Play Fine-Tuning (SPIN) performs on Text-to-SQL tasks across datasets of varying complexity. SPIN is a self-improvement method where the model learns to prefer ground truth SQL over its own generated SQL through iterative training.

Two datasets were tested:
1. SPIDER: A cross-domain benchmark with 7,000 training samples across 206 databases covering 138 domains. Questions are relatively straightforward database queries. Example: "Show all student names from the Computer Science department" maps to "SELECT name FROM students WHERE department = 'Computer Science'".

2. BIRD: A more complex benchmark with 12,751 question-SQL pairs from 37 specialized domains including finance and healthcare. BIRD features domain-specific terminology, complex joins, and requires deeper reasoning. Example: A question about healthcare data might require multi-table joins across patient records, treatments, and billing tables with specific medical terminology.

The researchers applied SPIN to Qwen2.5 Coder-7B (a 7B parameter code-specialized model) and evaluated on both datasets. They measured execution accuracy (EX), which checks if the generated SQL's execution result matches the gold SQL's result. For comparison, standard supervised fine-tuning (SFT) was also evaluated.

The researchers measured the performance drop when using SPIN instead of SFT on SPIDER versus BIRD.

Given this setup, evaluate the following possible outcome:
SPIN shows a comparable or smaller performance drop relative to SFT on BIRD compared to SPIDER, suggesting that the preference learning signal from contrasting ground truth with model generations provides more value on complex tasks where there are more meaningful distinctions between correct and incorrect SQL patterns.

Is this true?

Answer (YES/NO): NO